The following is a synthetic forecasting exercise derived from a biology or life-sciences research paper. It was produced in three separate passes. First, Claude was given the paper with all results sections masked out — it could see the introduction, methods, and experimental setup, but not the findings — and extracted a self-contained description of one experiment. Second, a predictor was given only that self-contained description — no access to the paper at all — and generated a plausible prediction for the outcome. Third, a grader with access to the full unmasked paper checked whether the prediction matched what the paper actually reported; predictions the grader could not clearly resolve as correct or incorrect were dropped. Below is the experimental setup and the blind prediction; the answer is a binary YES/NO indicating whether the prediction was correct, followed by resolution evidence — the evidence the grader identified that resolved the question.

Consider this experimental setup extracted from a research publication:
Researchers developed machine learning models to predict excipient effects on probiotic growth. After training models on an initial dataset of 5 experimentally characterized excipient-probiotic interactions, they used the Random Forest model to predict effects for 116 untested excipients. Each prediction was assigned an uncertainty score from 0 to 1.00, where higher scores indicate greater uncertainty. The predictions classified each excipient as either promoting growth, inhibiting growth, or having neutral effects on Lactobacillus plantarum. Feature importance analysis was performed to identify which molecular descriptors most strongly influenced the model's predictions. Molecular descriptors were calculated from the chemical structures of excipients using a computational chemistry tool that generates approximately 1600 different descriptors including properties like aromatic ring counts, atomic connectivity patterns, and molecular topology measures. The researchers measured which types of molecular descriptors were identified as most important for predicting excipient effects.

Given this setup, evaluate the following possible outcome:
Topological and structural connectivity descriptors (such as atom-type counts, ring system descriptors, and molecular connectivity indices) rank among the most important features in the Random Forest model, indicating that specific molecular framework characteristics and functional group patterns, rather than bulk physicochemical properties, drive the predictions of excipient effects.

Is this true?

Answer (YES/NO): NO